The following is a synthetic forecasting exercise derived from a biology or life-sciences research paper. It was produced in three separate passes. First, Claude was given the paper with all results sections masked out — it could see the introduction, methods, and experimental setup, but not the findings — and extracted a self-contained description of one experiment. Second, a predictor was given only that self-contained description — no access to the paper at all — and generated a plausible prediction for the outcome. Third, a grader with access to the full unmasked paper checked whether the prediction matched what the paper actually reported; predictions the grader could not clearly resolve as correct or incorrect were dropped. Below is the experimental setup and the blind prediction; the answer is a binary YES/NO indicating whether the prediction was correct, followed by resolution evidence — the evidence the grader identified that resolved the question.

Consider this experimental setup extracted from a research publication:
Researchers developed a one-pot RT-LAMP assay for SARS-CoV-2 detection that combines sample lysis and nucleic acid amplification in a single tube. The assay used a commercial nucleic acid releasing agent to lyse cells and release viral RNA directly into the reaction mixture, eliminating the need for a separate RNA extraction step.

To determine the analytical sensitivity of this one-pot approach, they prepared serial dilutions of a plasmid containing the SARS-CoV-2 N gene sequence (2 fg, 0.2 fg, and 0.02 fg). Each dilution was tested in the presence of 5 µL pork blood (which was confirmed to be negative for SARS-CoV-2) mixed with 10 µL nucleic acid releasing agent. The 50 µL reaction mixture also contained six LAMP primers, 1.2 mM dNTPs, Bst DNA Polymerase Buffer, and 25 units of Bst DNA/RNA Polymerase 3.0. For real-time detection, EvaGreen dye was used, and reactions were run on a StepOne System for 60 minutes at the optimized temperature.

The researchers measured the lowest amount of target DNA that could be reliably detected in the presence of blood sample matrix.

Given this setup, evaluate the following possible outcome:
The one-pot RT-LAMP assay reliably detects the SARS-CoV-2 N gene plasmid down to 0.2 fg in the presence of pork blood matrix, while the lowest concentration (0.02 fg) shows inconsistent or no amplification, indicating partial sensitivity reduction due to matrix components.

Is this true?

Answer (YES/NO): YES